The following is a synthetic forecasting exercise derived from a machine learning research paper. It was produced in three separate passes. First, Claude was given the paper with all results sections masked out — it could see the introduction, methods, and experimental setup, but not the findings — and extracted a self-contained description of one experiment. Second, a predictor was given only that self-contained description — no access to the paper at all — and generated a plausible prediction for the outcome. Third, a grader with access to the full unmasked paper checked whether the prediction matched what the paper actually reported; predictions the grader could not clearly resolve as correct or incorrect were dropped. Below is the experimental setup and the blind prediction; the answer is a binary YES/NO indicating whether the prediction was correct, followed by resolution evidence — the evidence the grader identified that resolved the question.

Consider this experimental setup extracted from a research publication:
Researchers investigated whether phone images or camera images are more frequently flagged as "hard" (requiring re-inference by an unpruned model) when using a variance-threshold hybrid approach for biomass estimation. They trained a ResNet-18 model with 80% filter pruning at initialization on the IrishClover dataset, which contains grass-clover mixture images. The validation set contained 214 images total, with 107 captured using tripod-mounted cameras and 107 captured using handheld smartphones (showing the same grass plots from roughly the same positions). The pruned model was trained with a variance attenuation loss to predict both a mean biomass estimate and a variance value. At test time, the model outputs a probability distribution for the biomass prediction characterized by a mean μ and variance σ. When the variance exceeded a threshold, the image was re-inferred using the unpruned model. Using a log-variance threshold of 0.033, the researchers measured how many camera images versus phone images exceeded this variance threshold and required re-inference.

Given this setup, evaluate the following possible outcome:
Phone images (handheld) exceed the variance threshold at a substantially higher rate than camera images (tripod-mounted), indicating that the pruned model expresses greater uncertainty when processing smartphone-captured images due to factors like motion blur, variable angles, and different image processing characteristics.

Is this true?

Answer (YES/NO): YES